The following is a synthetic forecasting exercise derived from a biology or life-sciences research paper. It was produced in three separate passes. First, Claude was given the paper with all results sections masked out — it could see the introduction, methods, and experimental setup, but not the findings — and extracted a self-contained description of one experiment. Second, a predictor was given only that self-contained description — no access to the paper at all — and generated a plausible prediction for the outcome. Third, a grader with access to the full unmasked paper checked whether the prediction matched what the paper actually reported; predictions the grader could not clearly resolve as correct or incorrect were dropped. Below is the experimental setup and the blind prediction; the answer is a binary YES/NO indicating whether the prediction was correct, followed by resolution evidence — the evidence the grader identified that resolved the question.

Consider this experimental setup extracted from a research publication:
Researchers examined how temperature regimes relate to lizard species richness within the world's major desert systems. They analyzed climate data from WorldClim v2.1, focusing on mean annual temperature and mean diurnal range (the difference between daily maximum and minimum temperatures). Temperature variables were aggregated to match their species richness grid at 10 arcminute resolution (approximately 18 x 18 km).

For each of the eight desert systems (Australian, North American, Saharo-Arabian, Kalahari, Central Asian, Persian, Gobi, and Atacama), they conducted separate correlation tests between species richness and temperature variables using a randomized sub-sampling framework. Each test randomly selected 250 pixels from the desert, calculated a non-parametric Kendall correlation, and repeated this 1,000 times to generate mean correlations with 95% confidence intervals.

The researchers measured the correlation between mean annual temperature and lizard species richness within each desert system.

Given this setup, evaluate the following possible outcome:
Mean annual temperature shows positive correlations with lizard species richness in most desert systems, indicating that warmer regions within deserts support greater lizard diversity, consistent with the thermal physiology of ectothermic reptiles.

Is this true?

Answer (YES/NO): NO